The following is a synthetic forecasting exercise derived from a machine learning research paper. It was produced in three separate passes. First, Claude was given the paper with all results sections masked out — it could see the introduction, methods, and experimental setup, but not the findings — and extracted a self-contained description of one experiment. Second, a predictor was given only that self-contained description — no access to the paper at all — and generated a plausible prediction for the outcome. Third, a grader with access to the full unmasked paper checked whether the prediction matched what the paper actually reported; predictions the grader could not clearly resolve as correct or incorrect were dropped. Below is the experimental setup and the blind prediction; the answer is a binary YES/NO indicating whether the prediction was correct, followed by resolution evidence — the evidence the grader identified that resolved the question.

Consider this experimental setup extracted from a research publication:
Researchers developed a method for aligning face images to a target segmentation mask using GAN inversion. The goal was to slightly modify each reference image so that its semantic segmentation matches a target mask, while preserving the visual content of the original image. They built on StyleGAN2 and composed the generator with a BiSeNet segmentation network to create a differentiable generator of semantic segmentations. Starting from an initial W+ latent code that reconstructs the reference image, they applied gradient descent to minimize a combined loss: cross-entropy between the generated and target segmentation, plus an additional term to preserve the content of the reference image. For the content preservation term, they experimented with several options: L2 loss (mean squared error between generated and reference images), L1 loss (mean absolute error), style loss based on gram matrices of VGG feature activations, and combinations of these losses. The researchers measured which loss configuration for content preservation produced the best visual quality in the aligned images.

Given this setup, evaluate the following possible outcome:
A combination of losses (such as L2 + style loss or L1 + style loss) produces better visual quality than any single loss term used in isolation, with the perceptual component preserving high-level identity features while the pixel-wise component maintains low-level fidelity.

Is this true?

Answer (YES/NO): NO